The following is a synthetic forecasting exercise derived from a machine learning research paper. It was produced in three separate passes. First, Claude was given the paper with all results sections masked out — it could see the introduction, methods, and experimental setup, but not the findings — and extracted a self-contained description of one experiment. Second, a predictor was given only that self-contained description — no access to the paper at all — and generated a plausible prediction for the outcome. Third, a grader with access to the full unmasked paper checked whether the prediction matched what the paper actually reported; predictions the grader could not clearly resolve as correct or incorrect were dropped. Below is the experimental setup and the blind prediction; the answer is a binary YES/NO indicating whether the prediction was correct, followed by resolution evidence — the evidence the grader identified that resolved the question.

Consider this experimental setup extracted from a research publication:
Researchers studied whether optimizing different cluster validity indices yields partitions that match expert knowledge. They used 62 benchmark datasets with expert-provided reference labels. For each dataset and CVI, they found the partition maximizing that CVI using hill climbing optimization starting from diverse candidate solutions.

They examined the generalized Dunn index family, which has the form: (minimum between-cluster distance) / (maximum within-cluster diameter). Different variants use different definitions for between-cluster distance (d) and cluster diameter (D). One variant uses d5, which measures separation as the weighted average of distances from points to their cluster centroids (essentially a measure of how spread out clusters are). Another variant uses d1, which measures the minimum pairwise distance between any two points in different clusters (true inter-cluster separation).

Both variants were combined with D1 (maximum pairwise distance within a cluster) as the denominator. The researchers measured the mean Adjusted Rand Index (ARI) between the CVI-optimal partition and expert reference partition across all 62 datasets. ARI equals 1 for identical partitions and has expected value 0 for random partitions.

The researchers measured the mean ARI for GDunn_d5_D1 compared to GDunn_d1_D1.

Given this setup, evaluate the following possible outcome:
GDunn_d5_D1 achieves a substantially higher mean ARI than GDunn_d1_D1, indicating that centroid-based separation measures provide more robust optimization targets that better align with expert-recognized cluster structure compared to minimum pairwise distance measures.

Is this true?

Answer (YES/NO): NO